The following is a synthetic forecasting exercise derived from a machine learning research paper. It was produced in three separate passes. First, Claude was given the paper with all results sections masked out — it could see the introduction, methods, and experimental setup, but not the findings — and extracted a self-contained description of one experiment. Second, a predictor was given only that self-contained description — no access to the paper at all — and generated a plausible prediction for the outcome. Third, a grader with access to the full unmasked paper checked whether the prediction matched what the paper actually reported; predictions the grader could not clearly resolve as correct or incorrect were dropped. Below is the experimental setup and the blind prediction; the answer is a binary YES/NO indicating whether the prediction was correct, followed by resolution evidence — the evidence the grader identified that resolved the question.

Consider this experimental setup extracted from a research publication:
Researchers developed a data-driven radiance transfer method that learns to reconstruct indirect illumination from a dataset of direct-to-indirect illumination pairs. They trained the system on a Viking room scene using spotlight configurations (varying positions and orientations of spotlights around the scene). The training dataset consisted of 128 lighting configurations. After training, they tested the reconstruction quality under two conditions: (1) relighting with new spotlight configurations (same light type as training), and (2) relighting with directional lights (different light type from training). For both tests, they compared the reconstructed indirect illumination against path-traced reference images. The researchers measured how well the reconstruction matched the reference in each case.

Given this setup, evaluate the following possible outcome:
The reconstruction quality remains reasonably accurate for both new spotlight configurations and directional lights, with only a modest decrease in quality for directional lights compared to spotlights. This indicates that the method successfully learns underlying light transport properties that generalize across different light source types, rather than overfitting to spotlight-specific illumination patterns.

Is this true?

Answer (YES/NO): NO